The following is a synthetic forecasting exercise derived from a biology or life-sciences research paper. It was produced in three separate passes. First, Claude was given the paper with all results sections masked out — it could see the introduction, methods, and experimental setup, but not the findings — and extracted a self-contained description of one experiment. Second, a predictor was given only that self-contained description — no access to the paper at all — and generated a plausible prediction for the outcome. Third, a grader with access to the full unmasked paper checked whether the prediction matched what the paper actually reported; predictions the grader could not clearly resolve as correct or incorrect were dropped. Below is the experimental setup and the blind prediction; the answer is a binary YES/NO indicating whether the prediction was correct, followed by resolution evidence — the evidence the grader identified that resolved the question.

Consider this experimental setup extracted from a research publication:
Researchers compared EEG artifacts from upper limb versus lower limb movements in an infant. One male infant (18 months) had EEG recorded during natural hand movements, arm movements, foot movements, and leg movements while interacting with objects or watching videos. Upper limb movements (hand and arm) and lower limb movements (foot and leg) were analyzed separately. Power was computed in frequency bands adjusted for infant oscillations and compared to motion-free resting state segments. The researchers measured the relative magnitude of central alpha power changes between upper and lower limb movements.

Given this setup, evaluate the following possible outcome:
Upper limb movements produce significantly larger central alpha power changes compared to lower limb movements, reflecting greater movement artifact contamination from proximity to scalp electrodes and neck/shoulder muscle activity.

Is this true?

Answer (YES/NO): NO